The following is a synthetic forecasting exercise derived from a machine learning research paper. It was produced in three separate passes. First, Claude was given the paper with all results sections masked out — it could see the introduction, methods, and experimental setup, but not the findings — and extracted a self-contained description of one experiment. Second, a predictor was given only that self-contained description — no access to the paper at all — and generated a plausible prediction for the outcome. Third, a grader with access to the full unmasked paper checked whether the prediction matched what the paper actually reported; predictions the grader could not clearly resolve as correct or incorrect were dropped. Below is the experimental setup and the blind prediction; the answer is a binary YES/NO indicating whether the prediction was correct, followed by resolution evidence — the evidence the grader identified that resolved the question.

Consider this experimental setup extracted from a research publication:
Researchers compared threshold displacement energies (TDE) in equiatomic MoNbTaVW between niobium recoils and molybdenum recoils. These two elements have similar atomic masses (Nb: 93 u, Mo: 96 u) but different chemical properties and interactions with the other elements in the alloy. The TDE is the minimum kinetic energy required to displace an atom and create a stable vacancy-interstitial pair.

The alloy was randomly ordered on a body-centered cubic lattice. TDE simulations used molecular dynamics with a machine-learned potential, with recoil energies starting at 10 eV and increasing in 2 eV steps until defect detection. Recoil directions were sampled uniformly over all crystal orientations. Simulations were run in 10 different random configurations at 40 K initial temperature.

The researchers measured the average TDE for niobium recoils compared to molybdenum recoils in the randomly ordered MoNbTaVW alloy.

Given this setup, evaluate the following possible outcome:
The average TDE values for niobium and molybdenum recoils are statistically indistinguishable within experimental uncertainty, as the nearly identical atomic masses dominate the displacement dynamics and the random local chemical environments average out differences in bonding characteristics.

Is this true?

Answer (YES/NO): NO